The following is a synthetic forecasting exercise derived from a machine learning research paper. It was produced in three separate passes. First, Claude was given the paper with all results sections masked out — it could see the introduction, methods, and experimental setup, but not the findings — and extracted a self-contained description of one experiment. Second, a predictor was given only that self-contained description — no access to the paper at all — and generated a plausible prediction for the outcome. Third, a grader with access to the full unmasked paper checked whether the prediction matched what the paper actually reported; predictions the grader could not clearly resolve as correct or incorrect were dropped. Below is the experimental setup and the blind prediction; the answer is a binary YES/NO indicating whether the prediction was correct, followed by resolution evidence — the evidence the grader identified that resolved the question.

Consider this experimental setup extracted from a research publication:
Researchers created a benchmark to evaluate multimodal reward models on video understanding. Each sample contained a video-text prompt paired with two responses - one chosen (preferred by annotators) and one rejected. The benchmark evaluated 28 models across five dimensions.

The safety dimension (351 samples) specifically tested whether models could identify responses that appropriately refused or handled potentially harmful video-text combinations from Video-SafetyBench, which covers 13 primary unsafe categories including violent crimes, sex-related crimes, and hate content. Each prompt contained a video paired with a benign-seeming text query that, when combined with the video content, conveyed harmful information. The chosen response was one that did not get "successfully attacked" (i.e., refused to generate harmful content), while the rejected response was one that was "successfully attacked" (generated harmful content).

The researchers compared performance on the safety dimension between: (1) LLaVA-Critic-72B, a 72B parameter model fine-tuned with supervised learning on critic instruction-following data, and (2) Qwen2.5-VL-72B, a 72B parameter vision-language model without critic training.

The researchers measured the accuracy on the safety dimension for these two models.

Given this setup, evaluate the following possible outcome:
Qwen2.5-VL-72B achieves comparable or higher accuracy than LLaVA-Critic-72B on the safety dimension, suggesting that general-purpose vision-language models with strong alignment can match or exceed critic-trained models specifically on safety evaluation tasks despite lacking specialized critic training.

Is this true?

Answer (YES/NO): NO